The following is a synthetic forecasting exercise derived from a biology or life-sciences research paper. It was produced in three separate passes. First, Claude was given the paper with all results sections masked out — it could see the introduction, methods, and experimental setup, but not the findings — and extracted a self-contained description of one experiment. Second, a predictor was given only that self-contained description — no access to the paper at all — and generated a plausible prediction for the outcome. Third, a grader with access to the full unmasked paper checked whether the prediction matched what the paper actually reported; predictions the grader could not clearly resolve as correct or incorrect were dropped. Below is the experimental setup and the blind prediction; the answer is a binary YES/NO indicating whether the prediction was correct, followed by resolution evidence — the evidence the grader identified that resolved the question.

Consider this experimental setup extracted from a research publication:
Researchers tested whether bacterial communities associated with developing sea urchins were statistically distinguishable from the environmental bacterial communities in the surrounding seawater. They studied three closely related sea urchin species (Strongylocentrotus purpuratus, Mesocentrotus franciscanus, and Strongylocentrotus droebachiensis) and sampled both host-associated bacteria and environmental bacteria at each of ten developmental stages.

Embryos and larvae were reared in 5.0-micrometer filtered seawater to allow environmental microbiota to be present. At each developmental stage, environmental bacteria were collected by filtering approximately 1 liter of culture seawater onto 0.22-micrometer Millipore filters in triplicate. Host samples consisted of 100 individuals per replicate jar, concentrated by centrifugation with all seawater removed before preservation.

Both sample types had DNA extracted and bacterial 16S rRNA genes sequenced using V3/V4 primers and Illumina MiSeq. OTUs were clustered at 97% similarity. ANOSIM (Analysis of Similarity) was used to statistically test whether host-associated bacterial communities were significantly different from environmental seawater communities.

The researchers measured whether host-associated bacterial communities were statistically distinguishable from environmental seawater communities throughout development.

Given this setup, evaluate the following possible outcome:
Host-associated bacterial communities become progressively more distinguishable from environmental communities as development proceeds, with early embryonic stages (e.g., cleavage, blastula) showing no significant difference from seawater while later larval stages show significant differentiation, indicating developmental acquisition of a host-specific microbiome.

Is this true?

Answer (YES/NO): NO